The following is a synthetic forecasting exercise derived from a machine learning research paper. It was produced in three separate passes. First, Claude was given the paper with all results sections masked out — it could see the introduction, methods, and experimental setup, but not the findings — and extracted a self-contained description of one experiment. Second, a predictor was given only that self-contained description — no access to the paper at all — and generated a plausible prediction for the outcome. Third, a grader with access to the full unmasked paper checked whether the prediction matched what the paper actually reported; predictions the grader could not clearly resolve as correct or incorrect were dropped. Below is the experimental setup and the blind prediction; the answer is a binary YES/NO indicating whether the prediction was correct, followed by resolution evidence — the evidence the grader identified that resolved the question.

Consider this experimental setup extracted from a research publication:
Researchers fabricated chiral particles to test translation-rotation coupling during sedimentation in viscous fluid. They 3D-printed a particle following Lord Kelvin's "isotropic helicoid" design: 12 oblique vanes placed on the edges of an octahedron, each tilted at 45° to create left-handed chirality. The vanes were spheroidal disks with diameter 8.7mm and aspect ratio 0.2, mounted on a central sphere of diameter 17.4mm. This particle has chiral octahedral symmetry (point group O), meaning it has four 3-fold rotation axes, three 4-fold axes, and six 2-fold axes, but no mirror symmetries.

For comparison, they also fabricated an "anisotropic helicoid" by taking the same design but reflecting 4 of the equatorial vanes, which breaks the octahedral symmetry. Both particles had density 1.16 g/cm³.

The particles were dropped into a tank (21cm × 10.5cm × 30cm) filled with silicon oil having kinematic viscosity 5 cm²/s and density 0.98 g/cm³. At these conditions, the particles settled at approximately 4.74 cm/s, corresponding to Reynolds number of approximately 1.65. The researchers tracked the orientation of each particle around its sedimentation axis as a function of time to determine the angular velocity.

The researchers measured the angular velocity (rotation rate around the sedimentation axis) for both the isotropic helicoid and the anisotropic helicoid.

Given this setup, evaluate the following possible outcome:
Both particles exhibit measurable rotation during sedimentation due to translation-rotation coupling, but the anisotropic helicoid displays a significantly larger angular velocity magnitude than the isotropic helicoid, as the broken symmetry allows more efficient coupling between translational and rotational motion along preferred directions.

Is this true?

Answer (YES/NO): NO